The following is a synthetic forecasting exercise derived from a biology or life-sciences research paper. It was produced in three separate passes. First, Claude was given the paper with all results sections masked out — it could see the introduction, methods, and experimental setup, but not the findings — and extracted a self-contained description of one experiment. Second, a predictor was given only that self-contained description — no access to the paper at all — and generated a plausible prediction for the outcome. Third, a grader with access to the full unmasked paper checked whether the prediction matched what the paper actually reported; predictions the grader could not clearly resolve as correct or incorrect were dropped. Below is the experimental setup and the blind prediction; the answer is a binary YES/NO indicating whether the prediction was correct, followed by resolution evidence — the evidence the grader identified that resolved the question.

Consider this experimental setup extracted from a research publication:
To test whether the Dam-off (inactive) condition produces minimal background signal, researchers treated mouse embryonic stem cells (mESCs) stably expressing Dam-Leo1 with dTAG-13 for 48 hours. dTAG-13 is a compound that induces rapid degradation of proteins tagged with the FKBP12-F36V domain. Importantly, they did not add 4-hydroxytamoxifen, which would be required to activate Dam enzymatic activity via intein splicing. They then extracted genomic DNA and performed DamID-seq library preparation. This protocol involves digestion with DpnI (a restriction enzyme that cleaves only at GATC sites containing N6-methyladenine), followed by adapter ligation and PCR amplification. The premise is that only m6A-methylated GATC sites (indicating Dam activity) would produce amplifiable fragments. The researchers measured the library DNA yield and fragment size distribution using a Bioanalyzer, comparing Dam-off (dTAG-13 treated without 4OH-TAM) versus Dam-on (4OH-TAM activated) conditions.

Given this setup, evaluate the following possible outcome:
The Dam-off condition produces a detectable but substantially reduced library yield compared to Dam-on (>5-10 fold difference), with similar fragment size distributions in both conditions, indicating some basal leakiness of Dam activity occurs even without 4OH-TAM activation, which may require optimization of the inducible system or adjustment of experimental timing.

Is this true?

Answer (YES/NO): NO